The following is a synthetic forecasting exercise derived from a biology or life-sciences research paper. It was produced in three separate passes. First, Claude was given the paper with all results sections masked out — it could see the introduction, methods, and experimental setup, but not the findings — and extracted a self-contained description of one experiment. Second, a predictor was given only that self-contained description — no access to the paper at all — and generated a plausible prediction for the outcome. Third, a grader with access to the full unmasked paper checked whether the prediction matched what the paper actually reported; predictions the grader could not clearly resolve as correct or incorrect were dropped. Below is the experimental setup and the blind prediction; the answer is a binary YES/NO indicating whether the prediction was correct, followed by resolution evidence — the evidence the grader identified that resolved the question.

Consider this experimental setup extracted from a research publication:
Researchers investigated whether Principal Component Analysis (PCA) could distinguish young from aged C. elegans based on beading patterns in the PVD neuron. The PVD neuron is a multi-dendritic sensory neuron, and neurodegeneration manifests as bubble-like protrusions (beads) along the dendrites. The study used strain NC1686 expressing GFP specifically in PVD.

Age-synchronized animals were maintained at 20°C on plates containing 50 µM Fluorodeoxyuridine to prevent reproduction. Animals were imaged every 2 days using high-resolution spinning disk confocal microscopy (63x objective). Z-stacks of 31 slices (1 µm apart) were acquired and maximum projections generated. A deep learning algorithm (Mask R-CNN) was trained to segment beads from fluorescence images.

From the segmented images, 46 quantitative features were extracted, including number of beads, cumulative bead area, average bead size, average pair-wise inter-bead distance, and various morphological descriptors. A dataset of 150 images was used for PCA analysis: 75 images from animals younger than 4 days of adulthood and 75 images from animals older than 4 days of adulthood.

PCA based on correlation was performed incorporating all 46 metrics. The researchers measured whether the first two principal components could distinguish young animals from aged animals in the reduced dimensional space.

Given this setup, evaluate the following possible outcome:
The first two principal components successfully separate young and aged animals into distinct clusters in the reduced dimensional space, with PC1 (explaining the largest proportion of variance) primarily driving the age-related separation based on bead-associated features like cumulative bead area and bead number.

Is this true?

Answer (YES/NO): NO